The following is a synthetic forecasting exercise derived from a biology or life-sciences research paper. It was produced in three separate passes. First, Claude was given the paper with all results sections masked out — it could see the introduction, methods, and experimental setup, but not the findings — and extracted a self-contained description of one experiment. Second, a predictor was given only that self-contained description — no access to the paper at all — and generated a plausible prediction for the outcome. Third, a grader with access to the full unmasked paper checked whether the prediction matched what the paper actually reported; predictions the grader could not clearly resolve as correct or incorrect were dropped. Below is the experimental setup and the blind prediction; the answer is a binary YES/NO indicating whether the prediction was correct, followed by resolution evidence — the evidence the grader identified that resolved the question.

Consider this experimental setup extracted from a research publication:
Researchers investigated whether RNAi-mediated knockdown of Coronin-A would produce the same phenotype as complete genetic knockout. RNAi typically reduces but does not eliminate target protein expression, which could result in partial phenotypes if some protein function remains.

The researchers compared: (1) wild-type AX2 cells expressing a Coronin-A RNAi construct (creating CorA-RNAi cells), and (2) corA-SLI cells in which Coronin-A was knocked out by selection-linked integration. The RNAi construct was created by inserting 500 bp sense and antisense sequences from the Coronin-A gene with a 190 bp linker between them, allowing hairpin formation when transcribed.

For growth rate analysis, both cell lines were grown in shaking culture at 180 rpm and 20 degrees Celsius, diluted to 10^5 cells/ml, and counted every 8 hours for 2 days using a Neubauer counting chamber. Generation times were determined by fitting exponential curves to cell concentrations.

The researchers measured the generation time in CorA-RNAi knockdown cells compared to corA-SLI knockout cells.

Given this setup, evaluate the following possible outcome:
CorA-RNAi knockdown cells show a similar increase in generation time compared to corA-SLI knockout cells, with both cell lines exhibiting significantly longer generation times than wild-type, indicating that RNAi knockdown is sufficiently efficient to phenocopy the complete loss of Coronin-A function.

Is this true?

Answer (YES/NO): NO